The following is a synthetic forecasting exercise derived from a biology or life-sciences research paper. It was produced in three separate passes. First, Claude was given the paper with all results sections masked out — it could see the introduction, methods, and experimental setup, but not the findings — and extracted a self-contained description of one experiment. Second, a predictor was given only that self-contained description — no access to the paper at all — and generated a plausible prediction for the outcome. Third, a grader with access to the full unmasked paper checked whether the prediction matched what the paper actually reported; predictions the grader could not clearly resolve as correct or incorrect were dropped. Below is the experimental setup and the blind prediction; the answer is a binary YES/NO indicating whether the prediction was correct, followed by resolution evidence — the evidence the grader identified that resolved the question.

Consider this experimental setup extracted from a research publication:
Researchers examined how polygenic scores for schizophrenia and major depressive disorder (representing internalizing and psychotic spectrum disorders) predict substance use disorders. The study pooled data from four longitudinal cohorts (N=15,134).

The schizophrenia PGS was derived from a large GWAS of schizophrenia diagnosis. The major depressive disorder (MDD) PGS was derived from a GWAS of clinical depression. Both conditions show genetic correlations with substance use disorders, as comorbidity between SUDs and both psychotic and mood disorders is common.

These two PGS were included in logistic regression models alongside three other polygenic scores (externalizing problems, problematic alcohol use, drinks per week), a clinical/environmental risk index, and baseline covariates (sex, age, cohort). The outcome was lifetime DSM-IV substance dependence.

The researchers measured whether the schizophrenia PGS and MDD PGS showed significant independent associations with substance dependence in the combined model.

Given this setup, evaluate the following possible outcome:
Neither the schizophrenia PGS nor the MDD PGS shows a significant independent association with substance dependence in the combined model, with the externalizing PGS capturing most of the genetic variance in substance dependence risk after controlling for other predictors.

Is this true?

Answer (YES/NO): NO